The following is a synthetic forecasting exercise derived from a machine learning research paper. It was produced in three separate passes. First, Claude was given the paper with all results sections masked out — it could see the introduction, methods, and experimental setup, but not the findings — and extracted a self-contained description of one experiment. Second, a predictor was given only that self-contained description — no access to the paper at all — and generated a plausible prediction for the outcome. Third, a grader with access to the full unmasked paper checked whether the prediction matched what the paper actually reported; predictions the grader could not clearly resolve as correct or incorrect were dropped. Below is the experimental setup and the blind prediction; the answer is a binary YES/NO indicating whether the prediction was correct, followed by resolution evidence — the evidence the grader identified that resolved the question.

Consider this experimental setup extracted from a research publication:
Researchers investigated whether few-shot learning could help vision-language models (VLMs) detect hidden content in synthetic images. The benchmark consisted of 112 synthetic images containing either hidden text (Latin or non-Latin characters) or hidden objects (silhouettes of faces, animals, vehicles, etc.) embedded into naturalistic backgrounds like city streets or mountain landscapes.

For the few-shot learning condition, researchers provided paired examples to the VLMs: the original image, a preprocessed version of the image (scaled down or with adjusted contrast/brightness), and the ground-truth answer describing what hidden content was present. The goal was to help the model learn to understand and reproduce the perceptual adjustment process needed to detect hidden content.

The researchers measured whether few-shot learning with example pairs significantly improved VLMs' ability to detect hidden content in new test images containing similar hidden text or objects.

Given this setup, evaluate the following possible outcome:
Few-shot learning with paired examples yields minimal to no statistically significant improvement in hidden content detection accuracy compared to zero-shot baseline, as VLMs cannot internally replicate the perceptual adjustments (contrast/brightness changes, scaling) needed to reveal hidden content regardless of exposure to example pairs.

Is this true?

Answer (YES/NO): YES